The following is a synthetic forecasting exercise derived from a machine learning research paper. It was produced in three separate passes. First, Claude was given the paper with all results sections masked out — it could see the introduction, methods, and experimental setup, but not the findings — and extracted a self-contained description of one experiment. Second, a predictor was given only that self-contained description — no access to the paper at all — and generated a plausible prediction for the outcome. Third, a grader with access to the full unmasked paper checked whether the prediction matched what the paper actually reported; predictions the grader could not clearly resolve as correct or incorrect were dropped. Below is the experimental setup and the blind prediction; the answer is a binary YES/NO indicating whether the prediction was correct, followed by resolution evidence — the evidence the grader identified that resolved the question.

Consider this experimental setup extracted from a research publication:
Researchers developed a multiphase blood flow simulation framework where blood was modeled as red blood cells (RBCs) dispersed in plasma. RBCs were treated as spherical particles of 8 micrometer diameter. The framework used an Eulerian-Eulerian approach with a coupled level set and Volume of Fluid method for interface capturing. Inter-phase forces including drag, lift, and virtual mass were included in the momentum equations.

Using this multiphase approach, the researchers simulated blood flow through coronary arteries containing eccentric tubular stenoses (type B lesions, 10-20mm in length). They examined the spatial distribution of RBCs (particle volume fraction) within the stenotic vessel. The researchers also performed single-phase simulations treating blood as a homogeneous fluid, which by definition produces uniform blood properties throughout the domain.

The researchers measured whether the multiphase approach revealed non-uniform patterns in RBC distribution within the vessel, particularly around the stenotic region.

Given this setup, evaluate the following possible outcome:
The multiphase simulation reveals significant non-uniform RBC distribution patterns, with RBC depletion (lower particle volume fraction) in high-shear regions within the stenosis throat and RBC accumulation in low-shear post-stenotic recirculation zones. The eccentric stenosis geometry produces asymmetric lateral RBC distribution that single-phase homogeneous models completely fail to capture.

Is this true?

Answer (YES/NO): NO